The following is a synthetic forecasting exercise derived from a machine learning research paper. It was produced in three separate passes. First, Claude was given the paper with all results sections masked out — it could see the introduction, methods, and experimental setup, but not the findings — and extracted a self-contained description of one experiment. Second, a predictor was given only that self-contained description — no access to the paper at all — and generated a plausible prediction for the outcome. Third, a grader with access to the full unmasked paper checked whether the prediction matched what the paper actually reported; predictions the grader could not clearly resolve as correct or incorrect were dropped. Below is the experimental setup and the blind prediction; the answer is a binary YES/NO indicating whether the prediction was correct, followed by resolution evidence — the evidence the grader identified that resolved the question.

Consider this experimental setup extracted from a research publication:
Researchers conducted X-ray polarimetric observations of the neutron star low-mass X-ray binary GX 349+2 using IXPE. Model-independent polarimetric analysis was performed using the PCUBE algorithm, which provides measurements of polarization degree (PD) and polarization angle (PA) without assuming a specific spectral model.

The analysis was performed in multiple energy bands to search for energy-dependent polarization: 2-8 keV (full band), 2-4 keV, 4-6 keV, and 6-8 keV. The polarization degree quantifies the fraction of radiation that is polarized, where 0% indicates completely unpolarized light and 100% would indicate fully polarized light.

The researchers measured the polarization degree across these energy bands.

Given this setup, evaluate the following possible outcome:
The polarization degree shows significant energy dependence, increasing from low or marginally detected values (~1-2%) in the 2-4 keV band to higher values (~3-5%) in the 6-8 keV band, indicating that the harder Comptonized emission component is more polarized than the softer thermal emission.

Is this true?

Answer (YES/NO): NO